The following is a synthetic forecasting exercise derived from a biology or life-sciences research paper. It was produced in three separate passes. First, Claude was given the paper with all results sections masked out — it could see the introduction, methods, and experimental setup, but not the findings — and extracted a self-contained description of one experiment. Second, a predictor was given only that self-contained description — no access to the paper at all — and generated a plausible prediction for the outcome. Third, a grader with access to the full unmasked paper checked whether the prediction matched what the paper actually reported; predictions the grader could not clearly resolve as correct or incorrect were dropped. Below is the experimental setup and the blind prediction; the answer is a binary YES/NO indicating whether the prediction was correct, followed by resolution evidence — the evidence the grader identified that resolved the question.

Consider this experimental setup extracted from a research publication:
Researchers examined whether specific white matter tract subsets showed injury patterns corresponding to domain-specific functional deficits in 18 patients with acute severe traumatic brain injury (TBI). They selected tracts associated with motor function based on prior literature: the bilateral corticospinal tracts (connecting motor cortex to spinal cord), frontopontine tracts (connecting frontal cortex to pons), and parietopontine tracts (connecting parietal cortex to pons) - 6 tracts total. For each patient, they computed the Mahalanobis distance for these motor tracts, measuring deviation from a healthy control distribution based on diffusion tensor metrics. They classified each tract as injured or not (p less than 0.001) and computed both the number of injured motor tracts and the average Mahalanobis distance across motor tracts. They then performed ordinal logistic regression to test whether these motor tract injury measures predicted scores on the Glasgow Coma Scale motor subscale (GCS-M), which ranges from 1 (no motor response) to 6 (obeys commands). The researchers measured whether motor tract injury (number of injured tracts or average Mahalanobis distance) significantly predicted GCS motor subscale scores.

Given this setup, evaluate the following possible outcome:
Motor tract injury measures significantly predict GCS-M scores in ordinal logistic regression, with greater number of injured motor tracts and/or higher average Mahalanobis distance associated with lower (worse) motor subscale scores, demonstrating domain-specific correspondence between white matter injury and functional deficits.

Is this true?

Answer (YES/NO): NO